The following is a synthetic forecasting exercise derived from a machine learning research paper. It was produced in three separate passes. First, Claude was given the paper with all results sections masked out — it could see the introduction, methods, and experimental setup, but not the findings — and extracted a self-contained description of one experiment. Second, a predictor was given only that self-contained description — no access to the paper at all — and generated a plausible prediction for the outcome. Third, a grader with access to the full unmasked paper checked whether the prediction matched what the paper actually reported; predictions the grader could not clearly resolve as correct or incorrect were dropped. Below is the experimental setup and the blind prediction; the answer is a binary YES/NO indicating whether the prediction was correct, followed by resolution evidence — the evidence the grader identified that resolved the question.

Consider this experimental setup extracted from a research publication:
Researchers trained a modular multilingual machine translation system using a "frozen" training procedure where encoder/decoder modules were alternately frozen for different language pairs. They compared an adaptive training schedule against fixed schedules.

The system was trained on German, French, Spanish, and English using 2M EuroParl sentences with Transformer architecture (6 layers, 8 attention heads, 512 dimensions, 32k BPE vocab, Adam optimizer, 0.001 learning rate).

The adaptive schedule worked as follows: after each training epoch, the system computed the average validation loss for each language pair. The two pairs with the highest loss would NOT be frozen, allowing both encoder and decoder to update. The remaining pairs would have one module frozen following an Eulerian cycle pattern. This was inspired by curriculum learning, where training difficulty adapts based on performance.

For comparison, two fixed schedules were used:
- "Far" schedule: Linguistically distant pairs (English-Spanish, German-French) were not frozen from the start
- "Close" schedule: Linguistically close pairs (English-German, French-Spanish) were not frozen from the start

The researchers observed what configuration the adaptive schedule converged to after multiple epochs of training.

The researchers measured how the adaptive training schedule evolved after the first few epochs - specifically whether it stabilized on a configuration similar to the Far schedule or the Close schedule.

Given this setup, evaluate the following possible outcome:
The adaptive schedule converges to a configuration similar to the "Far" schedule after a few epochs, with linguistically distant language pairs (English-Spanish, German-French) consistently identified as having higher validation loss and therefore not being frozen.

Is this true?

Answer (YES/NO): NO